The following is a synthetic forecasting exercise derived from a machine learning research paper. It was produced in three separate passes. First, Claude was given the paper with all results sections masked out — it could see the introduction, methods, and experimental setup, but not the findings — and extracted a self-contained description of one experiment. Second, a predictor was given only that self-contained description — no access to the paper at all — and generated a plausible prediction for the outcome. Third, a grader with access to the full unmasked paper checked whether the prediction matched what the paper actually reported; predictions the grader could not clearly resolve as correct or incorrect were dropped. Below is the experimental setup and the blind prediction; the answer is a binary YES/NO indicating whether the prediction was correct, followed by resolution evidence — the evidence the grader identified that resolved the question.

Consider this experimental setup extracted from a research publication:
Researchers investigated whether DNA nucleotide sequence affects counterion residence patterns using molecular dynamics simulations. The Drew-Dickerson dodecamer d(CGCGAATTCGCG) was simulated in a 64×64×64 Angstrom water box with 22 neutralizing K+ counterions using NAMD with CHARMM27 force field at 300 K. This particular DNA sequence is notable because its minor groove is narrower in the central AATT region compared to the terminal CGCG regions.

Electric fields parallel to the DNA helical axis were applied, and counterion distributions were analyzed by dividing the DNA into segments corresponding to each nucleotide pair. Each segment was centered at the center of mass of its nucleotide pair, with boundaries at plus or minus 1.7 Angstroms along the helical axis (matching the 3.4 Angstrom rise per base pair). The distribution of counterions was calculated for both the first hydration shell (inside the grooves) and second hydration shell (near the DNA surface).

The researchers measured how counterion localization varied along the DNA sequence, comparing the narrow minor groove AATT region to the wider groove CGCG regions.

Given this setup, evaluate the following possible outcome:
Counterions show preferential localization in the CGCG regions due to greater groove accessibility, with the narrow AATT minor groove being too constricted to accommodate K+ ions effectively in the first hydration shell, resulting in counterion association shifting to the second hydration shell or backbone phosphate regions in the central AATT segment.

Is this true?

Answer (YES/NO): NO